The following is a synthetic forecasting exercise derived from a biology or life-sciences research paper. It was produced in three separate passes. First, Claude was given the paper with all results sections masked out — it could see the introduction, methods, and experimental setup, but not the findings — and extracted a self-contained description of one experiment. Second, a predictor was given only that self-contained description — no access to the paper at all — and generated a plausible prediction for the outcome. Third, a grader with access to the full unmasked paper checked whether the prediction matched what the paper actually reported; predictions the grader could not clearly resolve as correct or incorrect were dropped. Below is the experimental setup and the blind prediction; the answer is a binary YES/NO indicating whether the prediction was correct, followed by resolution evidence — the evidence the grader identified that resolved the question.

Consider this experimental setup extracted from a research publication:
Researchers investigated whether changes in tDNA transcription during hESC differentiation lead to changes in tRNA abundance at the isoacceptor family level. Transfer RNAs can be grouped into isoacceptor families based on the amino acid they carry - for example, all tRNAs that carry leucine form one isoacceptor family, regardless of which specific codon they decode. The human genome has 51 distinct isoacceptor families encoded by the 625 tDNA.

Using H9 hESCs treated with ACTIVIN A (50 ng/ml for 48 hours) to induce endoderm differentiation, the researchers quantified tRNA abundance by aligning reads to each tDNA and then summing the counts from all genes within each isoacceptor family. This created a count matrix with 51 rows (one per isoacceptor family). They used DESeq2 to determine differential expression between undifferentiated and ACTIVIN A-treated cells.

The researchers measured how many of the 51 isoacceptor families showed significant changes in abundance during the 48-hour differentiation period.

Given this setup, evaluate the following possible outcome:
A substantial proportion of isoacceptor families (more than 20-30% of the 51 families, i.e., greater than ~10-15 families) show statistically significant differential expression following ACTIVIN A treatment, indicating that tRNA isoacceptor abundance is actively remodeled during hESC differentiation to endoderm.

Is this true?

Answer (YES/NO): NO